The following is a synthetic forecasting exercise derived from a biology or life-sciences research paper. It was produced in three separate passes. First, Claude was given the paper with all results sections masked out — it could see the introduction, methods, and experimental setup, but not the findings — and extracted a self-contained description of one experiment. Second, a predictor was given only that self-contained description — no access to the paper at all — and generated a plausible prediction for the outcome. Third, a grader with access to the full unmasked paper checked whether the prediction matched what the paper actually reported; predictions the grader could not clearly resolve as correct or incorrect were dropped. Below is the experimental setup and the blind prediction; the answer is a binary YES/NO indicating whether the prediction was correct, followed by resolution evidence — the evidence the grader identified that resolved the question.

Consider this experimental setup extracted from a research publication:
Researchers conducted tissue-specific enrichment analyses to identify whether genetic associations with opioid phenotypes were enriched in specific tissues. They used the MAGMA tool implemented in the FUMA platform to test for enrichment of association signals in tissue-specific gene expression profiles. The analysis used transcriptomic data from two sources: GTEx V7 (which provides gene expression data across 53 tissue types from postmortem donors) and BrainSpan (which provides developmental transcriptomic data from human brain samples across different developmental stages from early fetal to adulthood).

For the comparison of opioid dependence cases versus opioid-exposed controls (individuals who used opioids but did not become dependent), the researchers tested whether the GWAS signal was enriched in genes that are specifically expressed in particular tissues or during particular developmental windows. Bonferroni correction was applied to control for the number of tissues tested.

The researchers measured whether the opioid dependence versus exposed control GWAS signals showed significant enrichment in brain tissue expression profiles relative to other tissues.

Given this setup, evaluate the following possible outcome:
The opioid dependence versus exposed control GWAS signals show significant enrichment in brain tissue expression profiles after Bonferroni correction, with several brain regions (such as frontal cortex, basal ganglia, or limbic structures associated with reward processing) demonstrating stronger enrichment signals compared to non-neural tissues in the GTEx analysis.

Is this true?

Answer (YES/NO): NO